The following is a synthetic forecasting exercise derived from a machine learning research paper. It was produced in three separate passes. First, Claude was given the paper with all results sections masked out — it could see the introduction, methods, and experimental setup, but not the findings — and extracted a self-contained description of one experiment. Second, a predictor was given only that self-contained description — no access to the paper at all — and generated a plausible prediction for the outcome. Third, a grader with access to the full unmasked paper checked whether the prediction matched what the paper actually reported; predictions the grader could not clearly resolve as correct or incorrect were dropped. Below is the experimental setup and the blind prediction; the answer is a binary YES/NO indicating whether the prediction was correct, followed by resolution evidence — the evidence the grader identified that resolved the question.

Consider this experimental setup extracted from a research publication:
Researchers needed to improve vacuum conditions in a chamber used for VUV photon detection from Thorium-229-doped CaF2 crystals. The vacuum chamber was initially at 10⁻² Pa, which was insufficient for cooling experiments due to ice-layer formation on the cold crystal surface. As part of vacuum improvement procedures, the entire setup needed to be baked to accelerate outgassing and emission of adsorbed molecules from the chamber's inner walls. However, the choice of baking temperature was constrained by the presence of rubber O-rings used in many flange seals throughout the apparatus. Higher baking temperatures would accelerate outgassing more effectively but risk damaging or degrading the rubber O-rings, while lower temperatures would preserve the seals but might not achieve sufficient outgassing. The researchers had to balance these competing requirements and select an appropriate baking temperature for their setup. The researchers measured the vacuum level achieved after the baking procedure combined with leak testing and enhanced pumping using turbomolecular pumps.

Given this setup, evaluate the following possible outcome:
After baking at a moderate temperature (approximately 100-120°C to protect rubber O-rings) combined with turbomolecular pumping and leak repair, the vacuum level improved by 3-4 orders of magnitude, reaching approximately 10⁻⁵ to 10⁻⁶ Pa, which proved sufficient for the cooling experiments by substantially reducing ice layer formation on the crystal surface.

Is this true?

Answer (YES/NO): NO